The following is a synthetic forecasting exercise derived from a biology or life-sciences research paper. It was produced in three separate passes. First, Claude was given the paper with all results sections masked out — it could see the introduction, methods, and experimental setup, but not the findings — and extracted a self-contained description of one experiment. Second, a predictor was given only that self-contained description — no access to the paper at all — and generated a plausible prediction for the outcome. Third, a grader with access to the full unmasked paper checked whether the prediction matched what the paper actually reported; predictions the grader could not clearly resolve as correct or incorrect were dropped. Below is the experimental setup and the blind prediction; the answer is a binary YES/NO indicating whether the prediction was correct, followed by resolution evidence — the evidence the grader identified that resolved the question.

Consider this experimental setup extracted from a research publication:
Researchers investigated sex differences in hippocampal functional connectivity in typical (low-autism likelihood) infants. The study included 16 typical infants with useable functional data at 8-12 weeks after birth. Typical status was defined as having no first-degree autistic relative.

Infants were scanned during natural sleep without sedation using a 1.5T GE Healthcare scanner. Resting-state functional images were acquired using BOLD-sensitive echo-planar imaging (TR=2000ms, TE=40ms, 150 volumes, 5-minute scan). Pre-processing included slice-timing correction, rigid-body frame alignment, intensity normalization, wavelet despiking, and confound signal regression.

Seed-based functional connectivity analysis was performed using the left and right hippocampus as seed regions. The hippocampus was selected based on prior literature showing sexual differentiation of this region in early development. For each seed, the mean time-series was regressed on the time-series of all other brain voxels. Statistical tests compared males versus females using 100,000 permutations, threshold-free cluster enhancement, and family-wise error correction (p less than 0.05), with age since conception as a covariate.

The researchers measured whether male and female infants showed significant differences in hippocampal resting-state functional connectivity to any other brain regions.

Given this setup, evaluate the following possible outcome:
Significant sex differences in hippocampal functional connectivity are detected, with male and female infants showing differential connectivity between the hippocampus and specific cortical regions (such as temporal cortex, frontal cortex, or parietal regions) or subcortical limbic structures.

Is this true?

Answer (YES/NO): NO